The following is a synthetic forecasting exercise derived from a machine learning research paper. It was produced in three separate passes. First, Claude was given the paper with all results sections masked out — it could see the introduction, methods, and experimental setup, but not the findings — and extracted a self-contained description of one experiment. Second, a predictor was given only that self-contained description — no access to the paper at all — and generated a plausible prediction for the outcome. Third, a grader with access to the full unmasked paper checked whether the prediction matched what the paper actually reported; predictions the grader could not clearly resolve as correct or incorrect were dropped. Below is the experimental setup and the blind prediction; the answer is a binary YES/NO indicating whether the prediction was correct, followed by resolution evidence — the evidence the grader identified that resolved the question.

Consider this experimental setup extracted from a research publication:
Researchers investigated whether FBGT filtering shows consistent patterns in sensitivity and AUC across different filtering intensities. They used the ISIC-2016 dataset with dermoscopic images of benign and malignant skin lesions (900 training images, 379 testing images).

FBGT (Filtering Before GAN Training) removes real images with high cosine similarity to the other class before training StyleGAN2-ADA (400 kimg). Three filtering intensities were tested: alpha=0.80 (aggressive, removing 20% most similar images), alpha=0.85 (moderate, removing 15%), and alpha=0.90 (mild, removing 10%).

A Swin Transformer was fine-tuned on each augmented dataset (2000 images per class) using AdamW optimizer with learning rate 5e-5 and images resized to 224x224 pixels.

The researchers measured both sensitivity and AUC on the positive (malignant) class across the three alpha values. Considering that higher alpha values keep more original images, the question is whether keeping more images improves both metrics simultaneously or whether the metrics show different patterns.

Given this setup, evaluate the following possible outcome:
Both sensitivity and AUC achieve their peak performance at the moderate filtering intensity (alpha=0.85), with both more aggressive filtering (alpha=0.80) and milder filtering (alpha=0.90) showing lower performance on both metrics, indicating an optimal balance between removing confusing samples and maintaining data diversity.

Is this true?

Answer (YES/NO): NO